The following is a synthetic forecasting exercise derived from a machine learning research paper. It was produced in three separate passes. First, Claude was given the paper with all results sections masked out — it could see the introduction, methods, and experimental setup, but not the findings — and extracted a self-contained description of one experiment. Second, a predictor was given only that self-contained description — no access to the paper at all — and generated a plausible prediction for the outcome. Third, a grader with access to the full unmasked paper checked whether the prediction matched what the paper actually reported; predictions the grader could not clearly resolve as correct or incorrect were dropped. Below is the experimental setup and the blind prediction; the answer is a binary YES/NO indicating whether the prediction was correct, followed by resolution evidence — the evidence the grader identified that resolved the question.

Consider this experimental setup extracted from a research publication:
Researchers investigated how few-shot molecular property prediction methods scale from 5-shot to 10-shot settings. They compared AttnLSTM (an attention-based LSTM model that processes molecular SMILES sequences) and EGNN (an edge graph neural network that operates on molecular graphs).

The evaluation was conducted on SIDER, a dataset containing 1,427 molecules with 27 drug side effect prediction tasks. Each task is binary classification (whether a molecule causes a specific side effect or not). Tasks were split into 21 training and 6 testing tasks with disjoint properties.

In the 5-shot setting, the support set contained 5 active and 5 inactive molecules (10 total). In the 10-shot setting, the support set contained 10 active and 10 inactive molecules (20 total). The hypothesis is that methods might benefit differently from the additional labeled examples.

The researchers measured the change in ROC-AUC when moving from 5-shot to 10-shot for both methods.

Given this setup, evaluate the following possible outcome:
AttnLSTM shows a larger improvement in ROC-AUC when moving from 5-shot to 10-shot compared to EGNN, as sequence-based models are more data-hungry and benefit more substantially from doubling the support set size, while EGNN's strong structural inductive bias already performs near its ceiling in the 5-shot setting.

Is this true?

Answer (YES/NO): NO